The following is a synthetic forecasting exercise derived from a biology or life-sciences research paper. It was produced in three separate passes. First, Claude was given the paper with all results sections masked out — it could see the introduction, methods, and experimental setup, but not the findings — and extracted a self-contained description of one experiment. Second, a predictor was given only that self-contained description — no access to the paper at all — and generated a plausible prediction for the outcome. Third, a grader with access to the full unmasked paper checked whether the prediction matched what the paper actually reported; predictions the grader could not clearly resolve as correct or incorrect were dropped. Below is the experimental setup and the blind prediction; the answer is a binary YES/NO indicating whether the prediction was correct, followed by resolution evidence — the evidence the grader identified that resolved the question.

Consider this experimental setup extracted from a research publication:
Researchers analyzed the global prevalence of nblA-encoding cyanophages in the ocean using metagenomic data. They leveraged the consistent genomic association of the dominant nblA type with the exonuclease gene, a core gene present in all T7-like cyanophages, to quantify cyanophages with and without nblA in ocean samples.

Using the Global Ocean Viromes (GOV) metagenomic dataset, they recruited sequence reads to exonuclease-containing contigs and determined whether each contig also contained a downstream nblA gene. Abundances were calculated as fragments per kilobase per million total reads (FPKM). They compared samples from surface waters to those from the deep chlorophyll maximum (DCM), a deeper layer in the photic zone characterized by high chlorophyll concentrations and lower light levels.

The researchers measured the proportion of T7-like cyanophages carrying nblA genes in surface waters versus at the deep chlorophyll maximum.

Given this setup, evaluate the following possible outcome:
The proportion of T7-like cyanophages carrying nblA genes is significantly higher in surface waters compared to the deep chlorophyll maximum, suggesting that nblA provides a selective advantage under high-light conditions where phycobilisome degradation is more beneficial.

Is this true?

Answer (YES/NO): NO